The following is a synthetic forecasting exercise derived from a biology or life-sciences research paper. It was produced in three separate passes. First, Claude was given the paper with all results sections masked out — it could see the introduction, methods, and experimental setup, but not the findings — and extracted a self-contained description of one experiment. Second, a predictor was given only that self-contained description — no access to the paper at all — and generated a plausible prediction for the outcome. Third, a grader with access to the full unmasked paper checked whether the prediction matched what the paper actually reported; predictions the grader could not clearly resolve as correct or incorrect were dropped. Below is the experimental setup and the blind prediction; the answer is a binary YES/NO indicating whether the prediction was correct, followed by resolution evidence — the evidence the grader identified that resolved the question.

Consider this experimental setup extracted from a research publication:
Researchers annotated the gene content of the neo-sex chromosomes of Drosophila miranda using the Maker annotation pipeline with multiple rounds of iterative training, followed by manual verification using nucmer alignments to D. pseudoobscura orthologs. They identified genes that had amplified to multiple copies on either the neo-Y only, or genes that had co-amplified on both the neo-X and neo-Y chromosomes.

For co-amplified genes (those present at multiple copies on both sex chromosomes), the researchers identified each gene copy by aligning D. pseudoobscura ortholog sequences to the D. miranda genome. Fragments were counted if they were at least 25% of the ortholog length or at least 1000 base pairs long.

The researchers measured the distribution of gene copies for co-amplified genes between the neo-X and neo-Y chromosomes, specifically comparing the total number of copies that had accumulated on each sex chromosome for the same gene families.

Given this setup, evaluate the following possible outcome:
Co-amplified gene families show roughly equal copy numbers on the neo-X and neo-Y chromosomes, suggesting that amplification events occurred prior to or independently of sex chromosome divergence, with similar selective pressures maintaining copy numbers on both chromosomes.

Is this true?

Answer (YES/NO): NO